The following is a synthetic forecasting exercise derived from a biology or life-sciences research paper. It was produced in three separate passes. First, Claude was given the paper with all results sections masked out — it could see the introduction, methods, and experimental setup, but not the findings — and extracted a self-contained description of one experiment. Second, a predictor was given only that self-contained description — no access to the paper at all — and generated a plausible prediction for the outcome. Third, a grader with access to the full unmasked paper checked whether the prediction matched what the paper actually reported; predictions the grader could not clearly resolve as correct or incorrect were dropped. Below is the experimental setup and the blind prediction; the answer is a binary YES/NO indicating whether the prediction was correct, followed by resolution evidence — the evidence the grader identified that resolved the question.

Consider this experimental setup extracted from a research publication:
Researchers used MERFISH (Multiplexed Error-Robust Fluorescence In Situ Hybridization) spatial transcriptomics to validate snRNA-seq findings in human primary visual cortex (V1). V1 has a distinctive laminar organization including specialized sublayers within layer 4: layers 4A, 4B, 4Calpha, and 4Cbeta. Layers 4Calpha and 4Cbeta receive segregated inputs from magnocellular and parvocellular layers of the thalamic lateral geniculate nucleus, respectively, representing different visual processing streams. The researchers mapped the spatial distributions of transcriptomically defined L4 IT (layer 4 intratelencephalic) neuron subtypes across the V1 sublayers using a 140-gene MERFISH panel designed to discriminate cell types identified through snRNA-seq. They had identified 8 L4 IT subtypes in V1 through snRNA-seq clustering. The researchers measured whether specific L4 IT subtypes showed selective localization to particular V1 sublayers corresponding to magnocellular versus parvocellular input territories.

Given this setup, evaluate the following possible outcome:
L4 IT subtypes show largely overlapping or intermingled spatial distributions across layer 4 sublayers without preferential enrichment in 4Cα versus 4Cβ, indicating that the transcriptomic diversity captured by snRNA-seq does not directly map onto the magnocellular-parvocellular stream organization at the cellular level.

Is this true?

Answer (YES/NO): NO